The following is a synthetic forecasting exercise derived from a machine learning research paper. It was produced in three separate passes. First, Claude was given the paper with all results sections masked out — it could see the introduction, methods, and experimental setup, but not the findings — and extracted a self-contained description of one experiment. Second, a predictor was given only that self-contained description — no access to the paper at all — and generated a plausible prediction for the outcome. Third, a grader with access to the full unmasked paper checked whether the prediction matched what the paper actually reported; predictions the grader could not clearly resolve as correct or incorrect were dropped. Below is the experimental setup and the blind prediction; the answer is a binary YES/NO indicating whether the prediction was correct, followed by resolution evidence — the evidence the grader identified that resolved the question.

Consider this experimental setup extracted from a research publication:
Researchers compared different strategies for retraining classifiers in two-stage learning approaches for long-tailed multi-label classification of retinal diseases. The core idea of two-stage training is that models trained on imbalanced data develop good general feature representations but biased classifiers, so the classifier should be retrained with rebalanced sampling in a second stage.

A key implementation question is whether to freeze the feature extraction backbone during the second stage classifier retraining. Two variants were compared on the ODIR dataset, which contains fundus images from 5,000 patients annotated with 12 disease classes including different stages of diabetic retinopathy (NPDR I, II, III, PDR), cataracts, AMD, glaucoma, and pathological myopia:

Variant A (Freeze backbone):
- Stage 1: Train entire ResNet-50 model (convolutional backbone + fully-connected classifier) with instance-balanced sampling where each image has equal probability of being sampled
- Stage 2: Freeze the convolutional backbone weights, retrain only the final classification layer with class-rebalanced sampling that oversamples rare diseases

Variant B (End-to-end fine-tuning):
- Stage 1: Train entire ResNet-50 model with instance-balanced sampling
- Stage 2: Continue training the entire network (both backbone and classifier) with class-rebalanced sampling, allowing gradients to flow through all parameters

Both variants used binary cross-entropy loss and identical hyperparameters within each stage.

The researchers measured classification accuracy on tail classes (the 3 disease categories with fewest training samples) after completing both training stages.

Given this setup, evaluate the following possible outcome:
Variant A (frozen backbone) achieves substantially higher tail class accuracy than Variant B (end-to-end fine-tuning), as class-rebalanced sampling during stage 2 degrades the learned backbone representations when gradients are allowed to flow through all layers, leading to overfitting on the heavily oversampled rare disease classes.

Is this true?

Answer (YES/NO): NO